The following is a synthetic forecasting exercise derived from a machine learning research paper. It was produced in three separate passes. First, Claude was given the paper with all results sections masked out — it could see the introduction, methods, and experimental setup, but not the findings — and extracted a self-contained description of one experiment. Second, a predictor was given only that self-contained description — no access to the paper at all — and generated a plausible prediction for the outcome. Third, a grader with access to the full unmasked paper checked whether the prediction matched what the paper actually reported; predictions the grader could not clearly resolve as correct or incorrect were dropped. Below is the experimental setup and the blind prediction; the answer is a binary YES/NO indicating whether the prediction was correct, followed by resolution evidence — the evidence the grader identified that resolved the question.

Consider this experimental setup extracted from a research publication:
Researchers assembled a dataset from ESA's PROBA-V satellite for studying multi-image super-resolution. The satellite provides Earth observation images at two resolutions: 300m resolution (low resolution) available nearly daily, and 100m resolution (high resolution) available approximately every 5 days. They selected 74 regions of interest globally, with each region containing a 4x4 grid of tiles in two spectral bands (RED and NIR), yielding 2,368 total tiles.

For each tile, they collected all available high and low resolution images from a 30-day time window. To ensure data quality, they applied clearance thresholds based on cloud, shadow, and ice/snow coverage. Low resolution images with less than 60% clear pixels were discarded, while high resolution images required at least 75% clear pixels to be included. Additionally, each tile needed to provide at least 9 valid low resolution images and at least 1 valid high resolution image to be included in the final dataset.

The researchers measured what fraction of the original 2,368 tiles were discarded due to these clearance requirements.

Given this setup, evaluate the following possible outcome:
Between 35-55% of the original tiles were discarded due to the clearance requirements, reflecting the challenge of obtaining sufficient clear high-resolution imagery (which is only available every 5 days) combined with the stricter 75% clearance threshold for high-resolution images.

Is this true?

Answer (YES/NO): YES